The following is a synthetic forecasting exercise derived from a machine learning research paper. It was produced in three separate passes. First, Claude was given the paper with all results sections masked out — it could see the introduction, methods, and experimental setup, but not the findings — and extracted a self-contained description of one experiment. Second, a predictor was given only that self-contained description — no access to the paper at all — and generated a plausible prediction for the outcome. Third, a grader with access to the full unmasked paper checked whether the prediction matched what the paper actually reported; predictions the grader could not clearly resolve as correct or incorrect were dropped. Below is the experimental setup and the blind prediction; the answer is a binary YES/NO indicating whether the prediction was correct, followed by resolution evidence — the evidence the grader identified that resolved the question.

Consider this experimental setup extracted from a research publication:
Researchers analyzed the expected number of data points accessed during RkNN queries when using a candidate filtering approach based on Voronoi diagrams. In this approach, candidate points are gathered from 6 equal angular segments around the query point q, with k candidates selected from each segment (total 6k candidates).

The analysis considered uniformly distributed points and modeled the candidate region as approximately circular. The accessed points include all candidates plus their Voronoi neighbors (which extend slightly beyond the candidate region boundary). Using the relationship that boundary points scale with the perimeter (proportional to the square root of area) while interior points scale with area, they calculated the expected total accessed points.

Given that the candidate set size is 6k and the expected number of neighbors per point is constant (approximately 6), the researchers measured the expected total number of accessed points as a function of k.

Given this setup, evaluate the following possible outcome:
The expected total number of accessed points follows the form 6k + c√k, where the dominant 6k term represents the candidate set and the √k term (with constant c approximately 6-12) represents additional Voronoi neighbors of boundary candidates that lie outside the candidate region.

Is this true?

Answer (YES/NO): YES